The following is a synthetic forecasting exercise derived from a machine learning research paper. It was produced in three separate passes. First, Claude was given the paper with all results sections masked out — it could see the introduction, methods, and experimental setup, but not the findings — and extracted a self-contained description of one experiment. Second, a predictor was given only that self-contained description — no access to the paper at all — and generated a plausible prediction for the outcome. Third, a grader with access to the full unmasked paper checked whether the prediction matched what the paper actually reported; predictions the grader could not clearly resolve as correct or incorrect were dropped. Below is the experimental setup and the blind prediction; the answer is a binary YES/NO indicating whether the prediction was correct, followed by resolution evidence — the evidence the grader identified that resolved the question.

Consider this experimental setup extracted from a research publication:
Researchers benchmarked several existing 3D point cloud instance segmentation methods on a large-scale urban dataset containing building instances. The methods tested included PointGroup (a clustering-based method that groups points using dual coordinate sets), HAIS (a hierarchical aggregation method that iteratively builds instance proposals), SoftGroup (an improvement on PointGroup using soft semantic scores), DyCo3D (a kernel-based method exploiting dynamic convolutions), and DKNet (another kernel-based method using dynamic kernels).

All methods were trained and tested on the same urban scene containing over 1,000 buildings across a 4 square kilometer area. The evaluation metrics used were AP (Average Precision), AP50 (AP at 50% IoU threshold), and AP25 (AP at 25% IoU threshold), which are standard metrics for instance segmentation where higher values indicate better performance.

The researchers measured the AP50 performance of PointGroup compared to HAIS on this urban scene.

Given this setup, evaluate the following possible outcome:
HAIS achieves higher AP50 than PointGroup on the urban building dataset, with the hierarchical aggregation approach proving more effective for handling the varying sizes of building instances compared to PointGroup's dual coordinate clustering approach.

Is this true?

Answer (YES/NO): NO